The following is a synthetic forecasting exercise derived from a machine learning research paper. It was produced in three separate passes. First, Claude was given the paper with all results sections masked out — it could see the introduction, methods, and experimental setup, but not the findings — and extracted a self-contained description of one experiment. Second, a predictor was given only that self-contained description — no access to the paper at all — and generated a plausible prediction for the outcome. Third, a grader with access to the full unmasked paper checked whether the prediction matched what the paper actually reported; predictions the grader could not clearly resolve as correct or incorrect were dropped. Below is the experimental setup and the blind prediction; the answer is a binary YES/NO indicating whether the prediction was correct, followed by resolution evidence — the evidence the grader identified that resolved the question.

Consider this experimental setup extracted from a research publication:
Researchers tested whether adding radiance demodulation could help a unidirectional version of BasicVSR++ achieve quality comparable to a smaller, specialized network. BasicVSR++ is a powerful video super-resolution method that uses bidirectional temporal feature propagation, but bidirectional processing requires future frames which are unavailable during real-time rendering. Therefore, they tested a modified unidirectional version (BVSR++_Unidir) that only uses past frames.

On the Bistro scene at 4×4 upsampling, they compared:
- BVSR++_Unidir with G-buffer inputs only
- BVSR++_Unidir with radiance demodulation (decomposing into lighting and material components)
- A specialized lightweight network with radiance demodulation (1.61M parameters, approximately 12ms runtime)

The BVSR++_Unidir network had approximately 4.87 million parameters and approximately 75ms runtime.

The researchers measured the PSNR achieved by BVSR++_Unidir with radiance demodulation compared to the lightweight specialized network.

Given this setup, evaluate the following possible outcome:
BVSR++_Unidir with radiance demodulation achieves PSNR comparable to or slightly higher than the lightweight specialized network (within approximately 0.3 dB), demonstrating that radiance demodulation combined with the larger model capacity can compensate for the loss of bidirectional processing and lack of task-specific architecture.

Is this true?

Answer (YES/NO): YES